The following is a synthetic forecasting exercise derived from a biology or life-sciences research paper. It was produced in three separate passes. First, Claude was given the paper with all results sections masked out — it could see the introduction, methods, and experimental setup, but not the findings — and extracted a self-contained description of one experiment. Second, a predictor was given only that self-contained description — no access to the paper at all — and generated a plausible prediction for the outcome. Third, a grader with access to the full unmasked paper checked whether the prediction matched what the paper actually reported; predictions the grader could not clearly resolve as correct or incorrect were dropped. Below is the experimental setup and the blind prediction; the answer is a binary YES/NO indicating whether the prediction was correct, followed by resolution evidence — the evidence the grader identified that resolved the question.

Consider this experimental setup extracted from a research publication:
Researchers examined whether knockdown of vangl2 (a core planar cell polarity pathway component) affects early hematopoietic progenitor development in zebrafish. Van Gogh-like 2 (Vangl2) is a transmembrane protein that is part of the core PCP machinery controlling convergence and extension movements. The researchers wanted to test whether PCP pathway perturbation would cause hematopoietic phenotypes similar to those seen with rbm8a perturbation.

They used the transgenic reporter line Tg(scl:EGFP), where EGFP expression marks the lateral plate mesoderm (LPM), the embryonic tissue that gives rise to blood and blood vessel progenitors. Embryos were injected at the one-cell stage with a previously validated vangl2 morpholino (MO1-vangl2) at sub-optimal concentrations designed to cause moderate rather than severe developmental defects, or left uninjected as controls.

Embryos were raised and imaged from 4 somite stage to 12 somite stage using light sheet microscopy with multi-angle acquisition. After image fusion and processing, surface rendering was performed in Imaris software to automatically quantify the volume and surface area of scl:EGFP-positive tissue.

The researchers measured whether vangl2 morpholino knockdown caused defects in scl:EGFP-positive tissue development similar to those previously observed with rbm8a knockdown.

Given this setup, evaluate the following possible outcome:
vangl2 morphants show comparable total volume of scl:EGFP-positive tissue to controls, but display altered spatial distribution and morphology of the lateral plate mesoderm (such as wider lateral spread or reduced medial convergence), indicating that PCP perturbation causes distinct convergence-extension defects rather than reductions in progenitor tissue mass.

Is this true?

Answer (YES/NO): NO